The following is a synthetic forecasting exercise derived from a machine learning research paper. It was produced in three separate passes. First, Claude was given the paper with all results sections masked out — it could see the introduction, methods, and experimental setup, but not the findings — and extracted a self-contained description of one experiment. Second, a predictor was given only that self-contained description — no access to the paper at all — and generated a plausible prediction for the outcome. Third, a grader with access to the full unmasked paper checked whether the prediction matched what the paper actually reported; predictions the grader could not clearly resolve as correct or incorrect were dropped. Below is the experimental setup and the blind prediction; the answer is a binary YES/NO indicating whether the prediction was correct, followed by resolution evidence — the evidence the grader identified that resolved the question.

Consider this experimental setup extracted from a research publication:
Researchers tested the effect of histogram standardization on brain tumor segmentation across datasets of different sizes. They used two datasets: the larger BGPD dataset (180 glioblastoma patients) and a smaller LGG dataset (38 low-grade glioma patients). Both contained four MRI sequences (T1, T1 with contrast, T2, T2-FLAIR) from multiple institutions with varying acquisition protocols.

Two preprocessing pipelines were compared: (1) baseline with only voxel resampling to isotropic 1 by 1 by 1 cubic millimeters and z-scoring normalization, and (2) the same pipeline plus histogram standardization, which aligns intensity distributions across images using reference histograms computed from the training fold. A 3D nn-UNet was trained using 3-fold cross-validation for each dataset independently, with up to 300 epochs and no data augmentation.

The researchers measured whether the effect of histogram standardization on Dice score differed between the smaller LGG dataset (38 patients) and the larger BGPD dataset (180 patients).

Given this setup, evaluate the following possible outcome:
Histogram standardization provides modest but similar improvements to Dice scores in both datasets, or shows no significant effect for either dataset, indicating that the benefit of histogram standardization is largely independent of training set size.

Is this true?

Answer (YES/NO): YES